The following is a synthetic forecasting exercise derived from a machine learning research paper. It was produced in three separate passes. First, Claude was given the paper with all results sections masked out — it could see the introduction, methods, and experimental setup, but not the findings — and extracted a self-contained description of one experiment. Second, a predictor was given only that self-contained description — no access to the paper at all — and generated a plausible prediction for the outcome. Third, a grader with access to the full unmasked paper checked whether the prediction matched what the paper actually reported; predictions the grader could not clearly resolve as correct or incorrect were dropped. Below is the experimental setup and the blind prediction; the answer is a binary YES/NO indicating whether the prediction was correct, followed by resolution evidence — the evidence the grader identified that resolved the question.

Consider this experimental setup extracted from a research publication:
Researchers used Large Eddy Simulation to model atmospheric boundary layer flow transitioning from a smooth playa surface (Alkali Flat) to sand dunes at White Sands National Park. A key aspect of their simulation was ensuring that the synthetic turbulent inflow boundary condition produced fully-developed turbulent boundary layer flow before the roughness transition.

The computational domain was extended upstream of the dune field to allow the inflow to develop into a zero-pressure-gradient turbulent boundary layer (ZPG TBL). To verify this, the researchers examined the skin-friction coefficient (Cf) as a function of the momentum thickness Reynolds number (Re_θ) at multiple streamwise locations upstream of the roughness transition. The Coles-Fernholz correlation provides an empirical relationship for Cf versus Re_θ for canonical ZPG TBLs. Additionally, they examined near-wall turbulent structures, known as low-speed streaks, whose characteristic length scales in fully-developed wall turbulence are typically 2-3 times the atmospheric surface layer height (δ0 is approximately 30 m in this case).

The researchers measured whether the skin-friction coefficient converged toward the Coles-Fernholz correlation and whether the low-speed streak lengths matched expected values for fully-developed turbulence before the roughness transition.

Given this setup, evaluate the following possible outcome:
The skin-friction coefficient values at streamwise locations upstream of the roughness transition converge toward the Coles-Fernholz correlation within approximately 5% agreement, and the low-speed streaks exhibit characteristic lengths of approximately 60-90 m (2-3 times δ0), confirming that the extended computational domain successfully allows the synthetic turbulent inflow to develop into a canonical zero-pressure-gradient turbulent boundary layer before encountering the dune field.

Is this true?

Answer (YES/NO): NO